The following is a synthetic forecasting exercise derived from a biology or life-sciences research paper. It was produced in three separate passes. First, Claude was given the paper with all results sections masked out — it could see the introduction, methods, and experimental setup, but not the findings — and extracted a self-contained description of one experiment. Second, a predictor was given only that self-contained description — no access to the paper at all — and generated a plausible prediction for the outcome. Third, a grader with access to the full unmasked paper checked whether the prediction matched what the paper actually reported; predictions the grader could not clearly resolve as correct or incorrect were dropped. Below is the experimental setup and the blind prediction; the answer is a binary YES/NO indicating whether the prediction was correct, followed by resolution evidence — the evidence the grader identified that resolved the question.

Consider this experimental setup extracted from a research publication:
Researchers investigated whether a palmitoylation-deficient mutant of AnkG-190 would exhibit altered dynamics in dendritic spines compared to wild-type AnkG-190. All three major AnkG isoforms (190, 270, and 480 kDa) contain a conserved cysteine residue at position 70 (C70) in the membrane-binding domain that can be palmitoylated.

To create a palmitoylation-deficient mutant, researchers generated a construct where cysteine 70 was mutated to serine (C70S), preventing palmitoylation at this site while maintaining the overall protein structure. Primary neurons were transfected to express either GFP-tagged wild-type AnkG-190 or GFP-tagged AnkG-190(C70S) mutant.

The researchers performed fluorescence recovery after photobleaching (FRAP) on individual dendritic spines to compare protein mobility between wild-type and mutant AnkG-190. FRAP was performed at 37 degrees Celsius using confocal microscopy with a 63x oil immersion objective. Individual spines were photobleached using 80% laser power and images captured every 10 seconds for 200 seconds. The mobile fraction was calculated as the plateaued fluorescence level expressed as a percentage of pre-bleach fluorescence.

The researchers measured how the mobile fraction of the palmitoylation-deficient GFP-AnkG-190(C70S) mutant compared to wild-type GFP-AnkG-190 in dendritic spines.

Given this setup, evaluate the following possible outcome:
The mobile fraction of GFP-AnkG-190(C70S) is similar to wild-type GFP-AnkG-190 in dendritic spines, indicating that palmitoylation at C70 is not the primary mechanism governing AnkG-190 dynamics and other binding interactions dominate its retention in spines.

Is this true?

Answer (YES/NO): NO